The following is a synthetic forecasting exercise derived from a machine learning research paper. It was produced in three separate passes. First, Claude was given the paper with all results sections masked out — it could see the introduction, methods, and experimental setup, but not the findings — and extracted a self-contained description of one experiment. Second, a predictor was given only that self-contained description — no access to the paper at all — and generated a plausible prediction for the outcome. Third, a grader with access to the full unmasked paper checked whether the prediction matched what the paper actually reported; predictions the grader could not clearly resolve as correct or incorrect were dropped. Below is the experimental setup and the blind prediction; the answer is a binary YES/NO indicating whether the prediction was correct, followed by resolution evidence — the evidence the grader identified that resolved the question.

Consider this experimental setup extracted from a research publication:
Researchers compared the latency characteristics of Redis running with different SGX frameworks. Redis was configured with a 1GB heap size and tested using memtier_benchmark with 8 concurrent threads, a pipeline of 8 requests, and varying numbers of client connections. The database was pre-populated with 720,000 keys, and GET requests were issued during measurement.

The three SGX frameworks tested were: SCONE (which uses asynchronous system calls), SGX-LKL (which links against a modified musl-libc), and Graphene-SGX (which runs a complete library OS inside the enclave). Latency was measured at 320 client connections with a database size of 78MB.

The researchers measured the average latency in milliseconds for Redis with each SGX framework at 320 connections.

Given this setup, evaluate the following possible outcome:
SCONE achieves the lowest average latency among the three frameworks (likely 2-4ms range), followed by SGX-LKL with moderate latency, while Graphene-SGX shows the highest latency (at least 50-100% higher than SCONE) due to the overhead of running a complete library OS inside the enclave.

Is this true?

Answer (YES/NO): NO